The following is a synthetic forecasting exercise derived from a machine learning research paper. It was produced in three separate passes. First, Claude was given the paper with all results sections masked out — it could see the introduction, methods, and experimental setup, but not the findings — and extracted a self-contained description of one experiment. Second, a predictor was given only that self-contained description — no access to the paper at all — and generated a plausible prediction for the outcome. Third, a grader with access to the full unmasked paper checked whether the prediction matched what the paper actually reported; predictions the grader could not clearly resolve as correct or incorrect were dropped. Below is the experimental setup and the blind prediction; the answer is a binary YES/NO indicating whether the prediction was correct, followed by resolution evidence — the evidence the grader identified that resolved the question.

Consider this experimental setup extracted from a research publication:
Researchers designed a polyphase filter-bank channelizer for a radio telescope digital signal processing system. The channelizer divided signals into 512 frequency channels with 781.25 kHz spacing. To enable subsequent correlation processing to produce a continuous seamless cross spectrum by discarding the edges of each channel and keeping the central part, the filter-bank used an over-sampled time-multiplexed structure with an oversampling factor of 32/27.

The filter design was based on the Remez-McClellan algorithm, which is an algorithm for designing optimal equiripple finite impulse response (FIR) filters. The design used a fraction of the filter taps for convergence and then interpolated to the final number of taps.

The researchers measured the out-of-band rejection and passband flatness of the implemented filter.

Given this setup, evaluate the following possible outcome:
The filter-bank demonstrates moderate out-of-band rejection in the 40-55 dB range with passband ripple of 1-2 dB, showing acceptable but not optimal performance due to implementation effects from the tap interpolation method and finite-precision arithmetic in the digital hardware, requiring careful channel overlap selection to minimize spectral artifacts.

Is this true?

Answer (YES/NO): NO